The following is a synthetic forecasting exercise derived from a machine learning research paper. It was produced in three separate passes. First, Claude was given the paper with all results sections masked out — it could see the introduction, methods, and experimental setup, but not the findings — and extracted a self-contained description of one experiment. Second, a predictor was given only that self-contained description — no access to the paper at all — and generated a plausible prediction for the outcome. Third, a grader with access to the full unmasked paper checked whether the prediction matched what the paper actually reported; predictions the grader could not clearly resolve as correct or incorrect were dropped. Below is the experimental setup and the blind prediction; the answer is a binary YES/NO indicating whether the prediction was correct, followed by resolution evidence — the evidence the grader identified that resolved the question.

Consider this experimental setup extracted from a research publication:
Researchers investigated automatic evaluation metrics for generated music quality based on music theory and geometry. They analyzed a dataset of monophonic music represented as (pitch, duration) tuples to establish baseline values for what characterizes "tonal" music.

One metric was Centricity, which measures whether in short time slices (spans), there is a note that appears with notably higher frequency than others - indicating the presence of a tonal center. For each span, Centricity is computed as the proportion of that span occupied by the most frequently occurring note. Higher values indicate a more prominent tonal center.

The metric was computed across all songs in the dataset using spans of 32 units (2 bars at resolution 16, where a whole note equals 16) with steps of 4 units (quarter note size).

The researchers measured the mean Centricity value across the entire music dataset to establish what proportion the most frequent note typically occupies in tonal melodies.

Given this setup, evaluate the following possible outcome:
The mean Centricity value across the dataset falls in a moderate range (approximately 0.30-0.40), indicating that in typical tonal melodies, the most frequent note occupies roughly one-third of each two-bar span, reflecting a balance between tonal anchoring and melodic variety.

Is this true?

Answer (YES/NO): NO